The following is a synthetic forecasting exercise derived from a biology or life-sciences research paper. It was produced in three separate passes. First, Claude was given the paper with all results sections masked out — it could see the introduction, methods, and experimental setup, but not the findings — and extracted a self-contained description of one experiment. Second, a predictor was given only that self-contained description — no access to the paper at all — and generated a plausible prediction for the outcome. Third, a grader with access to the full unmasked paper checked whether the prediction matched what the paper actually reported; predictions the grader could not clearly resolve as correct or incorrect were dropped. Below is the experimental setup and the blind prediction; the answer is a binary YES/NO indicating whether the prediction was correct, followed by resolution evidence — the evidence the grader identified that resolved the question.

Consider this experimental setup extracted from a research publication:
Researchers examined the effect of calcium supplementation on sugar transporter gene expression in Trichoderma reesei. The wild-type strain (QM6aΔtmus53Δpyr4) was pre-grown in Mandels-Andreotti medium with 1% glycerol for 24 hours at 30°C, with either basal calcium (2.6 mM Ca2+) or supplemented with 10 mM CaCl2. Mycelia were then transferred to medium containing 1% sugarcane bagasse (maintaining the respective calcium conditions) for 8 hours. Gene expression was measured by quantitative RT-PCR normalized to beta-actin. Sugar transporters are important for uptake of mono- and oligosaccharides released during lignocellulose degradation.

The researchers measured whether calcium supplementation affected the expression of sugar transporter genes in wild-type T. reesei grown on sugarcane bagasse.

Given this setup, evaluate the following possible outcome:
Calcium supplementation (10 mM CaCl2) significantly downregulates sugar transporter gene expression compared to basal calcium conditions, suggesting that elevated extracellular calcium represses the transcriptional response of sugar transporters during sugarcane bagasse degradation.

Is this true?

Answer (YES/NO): NO